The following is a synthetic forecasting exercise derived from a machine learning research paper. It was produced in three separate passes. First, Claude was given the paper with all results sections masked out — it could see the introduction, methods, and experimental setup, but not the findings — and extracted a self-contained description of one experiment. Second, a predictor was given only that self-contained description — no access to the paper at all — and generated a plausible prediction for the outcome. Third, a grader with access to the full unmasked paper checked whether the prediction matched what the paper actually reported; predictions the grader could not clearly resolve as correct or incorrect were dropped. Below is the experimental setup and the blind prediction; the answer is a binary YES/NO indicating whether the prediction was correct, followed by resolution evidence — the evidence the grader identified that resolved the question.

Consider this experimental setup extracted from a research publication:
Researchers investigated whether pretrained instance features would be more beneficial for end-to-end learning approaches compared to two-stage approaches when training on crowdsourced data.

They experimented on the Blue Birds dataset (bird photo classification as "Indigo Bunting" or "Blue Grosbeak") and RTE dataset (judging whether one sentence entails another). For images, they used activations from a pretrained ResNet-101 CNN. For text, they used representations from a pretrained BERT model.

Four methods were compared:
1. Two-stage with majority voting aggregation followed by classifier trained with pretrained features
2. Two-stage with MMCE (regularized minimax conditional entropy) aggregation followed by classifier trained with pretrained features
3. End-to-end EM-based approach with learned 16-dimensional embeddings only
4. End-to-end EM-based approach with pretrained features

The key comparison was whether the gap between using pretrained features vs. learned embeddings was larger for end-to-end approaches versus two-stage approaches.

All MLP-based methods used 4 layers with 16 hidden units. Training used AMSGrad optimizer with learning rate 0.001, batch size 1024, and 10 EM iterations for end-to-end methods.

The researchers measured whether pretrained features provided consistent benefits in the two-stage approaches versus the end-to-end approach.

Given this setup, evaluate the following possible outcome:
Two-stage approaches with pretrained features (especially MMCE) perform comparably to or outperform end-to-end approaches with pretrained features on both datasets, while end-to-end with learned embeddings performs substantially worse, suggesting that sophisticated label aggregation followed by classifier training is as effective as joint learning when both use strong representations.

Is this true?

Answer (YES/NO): NO